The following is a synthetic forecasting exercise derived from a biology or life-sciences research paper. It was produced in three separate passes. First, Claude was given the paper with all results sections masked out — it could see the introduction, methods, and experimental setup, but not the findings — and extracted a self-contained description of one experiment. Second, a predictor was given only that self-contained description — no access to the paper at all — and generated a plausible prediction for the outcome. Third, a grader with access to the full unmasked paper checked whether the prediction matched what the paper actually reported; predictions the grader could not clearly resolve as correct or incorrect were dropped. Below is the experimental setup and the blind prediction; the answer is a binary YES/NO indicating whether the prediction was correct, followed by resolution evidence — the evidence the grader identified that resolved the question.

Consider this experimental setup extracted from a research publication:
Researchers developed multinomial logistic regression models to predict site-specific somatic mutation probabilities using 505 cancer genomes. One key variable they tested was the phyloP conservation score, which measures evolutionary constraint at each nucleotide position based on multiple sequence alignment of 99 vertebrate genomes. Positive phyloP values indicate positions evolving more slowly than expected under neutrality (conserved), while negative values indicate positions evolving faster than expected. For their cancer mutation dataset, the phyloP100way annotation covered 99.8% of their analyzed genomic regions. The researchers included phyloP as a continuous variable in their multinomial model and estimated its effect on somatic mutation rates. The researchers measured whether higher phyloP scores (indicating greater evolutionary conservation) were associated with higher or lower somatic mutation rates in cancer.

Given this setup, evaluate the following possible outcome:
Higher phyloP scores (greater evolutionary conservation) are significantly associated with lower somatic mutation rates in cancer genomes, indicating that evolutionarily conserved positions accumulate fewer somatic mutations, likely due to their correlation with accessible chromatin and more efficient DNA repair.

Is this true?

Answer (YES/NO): YES